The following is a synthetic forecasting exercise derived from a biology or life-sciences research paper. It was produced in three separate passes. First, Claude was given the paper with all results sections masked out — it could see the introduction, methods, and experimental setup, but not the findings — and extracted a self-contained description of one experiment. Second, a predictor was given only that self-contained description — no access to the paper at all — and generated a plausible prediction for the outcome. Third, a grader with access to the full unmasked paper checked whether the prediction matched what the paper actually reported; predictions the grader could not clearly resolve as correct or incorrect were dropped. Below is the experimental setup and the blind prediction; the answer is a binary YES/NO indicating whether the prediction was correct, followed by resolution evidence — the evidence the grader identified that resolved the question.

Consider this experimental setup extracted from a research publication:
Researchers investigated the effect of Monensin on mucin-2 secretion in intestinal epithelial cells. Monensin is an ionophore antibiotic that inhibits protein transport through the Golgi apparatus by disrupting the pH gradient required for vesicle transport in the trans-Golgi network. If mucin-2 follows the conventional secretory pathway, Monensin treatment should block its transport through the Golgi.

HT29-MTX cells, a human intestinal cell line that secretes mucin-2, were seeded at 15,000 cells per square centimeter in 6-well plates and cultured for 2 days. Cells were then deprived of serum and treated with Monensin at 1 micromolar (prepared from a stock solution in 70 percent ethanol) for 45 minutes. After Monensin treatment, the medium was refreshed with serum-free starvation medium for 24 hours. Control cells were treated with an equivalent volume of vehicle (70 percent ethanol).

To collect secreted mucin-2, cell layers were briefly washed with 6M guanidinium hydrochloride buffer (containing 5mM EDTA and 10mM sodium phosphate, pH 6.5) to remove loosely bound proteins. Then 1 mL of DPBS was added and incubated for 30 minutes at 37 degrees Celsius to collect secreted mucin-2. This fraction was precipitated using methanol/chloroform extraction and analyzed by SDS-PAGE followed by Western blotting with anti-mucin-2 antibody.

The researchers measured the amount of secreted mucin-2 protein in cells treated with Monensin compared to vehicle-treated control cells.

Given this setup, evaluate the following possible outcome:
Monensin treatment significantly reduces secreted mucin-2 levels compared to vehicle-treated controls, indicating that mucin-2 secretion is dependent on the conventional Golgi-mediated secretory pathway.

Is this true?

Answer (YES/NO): YES